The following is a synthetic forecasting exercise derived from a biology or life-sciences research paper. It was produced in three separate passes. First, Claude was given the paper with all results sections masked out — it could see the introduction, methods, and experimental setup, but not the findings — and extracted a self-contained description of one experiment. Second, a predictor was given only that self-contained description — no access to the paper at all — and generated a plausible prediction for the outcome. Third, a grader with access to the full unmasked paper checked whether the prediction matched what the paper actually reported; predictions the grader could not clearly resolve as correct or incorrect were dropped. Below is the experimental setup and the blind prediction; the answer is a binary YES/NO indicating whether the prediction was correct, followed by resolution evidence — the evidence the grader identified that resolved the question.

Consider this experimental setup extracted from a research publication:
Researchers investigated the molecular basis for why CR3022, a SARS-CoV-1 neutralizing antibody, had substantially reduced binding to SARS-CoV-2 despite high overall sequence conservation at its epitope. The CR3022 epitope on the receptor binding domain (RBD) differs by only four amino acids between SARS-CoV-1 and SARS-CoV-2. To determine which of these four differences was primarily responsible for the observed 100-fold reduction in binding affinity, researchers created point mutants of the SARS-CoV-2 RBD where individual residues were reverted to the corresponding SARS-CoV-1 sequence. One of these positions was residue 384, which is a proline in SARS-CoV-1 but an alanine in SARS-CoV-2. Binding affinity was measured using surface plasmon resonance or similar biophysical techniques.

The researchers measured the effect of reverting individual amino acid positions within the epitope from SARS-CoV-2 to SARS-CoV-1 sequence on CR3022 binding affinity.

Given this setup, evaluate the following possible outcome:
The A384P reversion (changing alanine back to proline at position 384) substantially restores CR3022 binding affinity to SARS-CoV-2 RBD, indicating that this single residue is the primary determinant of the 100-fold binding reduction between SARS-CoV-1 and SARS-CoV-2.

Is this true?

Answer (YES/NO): NO